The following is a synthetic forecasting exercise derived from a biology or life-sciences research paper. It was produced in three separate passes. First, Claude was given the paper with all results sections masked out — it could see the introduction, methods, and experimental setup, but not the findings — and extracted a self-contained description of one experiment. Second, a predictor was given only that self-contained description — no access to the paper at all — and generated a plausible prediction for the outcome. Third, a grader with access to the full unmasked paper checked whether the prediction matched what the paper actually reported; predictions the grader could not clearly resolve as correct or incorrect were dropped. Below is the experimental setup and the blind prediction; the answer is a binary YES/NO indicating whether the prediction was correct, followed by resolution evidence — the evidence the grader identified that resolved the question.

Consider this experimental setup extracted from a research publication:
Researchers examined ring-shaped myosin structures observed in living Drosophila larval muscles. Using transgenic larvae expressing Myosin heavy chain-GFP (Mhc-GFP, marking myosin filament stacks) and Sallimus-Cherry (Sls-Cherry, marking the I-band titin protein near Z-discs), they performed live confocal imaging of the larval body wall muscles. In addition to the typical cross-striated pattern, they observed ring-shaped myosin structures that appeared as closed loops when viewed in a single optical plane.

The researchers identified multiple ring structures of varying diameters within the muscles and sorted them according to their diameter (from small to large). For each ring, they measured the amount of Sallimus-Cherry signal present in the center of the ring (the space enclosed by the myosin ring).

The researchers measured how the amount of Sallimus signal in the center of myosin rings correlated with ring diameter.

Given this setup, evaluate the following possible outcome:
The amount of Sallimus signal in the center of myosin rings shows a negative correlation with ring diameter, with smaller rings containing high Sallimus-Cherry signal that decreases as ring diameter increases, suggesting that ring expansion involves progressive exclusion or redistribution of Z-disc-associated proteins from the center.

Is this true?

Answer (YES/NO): NO